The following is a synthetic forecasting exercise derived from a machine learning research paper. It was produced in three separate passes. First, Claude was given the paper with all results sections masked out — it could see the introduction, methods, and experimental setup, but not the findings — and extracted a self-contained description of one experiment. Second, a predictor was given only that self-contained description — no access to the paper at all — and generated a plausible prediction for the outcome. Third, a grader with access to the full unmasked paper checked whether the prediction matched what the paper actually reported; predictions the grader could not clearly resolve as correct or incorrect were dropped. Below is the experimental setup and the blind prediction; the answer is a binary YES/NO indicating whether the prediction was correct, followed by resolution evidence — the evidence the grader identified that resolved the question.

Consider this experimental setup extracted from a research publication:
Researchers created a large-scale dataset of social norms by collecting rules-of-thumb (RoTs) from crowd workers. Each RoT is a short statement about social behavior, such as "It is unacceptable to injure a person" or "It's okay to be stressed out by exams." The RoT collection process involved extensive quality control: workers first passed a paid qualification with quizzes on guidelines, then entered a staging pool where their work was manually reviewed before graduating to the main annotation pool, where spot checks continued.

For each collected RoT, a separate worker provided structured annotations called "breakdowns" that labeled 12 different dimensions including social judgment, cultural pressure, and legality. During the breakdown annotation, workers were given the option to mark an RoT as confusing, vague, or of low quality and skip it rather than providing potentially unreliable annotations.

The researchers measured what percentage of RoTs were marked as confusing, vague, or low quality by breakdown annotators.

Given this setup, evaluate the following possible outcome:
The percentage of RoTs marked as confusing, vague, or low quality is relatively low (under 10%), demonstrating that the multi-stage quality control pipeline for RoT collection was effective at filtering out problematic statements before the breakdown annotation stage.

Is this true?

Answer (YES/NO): YES